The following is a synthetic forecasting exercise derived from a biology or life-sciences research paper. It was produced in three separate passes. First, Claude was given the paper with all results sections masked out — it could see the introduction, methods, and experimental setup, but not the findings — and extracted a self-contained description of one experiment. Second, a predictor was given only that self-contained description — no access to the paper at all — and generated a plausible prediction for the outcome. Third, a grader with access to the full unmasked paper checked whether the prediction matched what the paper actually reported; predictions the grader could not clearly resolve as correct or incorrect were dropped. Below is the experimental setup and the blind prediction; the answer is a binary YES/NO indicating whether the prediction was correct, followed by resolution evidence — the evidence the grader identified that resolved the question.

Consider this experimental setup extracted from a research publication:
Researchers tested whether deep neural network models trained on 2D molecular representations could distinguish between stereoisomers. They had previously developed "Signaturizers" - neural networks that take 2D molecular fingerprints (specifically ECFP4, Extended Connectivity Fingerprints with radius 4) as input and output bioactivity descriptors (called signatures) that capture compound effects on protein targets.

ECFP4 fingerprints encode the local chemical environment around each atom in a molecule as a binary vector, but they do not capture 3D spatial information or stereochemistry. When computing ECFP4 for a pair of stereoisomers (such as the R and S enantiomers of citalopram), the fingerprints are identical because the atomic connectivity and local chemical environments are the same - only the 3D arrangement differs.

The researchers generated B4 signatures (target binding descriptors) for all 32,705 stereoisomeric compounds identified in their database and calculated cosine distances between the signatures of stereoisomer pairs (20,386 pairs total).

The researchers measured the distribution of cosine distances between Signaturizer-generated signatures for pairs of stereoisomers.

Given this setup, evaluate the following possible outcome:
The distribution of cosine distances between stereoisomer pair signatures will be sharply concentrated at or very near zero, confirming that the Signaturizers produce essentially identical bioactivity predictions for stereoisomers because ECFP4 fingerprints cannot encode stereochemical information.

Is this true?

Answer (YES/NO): YES